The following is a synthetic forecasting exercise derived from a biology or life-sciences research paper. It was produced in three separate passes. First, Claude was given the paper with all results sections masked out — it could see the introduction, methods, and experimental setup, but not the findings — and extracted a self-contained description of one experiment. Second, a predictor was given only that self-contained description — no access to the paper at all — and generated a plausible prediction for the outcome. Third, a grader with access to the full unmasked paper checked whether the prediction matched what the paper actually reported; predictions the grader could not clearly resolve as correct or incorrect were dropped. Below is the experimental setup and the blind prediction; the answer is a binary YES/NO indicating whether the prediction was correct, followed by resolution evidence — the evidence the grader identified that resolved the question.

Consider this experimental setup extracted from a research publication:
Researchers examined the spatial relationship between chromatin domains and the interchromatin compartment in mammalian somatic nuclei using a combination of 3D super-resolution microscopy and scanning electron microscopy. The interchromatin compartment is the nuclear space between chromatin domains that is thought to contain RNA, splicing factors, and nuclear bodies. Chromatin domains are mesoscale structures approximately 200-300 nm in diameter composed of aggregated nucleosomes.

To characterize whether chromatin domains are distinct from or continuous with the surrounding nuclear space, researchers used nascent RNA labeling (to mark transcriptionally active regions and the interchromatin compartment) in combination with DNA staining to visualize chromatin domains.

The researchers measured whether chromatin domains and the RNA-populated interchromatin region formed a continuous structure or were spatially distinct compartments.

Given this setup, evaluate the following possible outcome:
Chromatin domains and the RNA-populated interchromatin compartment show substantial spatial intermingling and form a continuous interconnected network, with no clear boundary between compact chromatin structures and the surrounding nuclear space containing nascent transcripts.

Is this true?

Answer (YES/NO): NO